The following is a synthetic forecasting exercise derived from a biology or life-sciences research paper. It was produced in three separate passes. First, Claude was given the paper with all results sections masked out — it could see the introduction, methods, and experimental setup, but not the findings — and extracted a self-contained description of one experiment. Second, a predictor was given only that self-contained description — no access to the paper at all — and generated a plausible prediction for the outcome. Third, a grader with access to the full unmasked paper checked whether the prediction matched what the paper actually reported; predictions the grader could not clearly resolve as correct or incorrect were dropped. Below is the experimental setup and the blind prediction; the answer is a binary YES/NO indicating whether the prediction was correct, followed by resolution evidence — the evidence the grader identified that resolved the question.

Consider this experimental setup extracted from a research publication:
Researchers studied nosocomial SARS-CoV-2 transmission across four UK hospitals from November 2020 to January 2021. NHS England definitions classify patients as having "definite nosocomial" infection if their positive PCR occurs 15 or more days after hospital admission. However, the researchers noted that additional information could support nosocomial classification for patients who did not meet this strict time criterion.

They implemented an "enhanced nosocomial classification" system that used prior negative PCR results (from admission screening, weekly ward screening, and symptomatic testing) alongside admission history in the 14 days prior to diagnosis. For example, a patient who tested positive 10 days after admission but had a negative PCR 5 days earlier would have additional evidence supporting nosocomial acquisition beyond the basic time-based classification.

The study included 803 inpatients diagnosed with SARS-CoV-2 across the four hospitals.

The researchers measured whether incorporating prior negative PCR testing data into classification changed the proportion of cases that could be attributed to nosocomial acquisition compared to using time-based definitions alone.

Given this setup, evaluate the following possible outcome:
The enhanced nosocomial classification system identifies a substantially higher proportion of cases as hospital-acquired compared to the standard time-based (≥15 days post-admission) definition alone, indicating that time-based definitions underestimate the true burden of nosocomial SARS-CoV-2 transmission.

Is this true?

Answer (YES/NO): YES